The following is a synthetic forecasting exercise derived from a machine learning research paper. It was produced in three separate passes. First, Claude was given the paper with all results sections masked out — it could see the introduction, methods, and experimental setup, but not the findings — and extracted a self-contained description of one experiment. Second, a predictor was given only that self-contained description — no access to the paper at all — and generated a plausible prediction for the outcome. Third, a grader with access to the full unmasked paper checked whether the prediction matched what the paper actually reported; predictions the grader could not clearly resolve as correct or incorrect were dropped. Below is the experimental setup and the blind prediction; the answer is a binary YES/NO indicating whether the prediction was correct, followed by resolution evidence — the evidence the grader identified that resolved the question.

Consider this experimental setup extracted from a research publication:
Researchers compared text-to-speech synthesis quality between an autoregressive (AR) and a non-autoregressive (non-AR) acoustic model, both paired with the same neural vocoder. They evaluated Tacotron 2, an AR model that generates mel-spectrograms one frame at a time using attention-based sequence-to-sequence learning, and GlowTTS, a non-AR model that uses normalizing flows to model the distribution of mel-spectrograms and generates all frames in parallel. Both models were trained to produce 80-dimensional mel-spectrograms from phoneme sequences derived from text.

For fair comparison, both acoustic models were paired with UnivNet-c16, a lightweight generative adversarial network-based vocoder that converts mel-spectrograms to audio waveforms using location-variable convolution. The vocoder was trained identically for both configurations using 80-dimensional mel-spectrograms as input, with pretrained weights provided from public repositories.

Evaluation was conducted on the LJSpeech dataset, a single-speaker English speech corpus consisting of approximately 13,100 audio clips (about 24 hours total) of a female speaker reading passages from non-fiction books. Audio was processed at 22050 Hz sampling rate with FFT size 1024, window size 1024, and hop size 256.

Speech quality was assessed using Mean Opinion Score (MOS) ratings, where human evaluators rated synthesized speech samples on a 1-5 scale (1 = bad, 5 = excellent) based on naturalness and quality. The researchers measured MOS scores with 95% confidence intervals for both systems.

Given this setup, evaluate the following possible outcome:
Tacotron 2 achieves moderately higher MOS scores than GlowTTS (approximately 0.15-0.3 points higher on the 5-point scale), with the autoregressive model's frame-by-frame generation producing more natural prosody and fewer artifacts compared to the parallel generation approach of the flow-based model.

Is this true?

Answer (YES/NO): NO